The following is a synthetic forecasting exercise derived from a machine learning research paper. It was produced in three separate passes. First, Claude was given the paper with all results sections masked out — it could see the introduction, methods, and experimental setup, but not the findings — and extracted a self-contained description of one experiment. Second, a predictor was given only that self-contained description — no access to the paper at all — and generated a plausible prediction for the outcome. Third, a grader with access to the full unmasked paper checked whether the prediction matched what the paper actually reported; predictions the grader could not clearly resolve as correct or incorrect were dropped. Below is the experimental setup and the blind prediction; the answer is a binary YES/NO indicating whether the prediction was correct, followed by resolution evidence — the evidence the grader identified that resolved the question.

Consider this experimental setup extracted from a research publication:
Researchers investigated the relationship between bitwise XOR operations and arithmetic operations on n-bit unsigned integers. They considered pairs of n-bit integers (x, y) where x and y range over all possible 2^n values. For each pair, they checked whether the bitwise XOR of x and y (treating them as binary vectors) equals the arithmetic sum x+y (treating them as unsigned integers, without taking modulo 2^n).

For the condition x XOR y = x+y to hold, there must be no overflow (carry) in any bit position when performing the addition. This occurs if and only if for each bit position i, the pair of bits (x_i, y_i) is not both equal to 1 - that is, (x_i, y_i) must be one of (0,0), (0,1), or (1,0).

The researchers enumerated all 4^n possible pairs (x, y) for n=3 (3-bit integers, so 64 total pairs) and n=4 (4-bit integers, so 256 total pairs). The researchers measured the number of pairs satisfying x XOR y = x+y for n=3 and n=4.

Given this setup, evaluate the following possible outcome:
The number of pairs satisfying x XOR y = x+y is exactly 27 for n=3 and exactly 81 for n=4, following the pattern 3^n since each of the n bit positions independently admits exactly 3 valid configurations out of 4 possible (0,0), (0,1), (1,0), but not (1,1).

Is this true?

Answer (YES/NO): YES